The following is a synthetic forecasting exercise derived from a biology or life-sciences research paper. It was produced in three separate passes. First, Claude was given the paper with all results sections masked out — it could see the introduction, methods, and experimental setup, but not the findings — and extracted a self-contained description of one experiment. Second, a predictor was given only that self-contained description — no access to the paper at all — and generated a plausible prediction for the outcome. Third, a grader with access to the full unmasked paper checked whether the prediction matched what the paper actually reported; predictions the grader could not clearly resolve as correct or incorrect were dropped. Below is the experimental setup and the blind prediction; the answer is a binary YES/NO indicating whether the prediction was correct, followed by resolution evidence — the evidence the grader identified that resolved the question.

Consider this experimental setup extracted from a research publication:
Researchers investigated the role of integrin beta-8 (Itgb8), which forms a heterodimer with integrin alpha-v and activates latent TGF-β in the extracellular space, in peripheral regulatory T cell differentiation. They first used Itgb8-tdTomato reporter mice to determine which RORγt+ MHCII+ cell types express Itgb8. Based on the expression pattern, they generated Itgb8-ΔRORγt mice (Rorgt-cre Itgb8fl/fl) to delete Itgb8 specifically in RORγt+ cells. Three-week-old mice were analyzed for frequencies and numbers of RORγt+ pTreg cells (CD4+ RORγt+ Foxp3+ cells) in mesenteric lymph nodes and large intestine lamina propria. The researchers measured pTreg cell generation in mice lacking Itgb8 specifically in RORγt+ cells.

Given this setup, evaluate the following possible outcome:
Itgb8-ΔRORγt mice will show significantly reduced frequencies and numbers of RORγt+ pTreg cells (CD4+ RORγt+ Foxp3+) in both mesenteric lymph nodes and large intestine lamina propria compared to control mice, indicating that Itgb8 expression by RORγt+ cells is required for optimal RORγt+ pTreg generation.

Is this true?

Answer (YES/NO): YES